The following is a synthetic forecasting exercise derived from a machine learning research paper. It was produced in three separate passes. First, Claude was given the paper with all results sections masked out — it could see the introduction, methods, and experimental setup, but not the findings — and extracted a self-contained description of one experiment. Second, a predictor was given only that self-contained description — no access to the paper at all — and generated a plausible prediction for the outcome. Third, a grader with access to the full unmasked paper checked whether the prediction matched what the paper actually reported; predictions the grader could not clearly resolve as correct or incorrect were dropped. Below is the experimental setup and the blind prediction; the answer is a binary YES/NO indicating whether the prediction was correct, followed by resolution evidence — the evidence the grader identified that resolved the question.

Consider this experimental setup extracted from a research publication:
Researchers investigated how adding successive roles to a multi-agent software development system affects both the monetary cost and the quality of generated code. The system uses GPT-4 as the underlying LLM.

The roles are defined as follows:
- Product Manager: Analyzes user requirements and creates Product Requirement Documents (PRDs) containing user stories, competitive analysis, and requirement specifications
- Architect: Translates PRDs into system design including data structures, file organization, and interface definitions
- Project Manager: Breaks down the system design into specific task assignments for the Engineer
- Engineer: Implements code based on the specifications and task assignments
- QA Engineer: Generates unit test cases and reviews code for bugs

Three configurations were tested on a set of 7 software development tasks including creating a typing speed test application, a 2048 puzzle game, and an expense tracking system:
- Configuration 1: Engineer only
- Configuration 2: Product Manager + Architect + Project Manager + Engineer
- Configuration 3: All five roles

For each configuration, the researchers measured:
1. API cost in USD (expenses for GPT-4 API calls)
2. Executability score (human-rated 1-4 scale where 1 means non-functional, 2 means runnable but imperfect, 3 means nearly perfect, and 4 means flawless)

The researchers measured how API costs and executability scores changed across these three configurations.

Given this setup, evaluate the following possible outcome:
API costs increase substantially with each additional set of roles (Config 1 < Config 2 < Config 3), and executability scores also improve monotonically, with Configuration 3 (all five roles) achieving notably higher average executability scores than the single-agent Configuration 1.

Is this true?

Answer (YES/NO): NO